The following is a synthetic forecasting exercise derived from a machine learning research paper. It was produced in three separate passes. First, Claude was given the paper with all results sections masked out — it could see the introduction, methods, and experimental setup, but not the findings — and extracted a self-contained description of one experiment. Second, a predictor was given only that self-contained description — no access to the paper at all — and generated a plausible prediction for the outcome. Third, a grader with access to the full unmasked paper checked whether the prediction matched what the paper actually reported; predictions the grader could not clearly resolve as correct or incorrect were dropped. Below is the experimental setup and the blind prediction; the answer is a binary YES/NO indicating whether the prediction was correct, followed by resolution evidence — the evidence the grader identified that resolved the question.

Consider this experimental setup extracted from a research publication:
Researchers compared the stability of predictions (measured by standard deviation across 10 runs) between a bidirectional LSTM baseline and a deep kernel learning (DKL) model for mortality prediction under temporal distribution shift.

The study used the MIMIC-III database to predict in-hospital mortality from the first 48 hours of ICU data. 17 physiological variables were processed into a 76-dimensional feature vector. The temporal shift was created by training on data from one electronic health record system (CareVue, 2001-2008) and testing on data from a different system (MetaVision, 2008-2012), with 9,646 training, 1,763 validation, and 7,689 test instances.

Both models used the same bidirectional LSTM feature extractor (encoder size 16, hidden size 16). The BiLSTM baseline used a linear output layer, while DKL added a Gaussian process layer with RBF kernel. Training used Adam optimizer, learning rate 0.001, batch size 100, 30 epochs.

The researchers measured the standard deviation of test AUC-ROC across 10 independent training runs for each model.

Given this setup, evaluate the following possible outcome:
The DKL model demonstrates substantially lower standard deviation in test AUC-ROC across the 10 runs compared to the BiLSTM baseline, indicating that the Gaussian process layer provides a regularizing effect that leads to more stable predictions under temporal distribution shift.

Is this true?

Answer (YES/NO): YES